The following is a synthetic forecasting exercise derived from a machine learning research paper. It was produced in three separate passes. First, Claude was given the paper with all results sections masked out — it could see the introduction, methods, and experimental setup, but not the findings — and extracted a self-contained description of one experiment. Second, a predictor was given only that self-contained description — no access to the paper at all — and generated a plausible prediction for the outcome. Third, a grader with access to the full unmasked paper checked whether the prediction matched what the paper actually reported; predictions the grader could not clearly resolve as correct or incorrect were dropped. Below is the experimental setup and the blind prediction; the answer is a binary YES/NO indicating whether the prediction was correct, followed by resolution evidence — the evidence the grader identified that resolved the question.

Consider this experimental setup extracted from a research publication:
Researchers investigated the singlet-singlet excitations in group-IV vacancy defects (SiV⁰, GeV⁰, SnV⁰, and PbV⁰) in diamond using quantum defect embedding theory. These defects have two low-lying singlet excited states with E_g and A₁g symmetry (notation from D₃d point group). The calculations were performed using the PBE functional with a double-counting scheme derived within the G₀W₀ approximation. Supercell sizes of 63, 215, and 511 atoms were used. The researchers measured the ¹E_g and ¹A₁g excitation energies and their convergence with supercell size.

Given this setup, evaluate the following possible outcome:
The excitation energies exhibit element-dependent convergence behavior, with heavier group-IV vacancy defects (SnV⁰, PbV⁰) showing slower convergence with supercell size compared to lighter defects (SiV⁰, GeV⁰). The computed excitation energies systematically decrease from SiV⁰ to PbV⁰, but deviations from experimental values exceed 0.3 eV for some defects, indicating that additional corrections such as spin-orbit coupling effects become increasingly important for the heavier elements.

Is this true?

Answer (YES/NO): NO